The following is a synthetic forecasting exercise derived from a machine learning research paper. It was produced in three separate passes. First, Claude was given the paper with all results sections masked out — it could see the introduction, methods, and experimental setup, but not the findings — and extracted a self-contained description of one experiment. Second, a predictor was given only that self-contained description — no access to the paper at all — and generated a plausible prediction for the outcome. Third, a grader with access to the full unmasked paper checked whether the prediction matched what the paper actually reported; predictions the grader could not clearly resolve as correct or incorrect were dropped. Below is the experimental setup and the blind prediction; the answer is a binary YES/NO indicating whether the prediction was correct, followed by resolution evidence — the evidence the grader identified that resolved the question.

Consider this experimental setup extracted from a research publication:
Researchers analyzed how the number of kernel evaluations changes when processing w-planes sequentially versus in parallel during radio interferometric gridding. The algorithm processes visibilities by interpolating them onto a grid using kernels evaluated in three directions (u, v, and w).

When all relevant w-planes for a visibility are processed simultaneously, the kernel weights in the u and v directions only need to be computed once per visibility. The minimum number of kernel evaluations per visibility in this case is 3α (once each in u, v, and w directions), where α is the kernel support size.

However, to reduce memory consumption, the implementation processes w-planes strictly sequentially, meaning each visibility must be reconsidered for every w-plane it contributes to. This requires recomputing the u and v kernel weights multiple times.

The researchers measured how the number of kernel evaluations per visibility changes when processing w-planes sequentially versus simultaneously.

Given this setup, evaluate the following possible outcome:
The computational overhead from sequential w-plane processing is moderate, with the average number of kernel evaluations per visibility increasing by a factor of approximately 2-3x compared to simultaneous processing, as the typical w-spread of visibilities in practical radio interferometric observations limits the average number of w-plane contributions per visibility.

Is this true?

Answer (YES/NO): NO